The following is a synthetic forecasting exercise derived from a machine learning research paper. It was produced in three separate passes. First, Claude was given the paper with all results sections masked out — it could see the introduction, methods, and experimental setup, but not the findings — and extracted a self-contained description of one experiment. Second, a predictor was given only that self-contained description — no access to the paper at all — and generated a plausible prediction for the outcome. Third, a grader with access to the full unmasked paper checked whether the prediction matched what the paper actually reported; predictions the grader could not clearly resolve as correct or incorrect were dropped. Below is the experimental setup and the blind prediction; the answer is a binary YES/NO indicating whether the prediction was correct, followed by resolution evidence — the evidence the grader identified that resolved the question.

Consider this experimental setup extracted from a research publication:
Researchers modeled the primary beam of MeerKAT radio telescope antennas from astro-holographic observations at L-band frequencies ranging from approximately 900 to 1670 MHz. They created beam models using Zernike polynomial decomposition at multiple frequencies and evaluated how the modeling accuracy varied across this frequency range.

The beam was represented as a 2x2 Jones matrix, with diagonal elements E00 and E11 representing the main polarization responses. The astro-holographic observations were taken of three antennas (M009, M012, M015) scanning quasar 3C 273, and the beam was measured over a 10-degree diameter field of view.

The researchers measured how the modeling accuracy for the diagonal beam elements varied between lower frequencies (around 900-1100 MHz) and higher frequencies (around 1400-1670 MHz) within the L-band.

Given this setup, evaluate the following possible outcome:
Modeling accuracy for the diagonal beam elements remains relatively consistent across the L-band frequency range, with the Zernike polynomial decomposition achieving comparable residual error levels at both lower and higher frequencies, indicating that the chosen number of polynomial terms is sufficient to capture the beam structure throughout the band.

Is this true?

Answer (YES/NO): NO